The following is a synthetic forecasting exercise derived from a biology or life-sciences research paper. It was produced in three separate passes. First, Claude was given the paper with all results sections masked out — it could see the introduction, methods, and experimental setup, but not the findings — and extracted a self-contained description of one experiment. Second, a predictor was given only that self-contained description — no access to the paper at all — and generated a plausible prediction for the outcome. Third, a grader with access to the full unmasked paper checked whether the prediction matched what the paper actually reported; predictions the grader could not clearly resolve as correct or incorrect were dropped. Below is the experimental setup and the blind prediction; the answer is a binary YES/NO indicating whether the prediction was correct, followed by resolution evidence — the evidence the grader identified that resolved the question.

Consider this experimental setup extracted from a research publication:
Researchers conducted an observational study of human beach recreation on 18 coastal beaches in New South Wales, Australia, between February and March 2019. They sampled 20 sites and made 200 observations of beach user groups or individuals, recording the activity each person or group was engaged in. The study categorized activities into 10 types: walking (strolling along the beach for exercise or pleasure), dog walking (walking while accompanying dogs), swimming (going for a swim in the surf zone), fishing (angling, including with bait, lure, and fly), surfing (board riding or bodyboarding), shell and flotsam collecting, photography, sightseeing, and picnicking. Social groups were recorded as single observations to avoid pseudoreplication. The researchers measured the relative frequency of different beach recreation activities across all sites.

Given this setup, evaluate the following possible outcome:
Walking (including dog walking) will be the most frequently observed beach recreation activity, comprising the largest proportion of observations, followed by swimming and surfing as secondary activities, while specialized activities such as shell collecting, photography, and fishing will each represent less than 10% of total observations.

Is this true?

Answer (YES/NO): NO